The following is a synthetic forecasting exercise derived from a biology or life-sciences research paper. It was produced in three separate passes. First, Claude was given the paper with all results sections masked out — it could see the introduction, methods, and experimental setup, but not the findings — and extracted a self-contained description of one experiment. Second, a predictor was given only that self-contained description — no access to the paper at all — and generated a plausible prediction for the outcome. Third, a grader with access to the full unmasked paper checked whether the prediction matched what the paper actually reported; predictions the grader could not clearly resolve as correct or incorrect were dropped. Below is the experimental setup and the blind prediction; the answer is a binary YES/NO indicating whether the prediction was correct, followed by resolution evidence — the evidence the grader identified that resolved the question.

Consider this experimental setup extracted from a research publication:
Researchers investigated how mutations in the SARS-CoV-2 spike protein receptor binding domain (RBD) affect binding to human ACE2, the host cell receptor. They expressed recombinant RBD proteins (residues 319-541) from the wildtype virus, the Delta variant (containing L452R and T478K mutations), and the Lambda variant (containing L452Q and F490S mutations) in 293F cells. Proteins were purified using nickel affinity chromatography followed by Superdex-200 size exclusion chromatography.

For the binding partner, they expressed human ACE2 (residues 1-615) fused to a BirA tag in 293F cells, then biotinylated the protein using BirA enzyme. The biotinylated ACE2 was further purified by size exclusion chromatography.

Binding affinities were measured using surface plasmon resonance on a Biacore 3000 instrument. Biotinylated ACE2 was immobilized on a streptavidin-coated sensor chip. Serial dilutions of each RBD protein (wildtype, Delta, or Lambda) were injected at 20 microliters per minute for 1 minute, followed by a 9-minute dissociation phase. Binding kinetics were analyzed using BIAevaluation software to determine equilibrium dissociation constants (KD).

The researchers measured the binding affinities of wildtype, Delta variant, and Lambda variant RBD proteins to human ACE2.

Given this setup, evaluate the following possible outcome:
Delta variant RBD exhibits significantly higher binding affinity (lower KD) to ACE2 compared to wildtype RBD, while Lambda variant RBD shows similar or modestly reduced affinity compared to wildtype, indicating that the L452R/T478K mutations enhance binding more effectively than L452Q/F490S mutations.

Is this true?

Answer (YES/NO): YES